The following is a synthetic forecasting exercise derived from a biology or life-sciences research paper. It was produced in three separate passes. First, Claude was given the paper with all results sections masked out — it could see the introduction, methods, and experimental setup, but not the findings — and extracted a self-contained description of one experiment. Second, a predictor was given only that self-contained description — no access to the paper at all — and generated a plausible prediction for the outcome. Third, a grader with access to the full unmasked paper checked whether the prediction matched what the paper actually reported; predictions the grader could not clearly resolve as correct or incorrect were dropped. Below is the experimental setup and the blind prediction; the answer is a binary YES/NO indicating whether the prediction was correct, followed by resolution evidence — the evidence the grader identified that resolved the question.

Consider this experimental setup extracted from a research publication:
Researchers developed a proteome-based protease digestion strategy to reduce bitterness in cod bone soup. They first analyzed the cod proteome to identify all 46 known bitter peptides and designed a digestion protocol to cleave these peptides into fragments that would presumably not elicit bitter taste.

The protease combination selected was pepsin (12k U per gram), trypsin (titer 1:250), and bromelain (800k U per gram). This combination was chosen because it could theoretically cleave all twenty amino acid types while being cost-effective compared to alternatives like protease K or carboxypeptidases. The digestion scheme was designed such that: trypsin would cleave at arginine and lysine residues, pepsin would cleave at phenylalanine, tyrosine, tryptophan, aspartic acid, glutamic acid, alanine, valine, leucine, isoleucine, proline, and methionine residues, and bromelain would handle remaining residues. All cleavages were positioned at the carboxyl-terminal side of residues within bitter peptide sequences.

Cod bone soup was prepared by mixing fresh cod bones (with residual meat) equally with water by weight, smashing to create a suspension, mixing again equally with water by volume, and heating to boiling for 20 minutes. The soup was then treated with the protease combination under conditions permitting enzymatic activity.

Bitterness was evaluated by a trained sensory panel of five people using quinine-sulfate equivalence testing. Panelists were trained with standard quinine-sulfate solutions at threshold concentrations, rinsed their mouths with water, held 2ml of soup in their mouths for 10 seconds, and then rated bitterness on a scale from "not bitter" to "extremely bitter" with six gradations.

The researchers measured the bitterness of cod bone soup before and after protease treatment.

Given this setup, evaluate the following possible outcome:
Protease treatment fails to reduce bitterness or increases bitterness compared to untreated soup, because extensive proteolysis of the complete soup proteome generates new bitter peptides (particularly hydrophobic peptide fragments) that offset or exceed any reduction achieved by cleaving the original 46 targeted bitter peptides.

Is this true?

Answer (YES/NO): NO